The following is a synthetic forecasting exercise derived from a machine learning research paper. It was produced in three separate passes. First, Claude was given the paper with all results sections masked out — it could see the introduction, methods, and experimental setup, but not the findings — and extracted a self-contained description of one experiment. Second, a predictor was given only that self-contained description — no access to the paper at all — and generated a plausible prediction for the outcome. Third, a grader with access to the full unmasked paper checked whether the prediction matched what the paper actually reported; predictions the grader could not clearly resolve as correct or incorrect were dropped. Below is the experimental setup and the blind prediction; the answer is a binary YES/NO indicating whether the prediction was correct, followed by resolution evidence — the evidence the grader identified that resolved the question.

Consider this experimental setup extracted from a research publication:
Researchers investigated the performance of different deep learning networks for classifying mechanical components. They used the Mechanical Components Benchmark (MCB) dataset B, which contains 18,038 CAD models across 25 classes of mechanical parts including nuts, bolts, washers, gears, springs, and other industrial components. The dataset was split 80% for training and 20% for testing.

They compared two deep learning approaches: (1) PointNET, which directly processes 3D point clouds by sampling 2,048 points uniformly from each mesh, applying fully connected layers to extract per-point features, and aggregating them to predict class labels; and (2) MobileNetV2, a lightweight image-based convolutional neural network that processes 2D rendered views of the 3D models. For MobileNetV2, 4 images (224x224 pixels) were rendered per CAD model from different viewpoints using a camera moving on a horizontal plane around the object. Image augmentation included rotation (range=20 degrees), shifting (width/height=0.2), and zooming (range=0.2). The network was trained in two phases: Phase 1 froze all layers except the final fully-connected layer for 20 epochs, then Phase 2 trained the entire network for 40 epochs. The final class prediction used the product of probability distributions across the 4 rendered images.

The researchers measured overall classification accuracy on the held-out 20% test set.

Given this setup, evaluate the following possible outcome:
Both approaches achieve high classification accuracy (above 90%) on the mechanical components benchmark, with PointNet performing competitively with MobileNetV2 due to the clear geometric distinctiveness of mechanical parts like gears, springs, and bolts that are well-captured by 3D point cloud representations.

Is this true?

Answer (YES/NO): NO